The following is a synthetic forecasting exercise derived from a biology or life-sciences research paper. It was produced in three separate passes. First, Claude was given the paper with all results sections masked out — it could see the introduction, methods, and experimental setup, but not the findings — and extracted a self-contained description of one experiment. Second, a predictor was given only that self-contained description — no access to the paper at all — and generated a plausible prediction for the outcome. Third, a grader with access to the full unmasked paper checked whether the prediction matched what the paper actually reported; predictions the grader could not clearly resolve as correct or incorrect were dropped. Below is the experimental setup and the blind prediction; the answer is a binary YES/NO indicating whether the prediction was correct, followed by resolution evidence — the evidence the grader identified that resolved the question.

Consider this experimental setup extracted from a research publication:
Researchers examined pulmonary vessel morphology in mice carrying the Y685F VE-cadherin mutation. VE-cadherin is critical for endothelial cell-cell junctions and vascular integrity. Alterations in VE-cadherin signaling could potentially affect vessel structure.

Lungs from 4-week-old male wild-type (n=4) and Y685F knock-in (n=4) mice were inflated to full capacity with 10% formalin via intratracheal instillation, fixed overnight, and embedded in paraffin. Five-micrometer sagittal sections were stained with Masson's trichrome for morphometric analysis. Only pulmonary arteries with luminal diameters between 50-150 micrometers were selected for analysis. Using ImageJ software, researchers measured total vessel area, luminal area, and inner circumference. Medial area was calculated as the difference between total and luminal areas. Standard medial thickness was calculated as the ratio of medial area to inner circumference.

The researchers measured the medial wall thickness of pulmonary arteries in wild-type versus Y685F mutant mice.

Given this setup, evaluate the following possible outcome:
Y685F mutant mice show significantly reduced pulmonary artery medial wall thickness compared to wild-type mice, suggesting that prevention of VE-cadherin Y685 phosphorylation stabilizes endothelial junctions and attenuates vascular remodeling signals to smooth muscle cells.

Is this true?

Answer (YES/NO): NO